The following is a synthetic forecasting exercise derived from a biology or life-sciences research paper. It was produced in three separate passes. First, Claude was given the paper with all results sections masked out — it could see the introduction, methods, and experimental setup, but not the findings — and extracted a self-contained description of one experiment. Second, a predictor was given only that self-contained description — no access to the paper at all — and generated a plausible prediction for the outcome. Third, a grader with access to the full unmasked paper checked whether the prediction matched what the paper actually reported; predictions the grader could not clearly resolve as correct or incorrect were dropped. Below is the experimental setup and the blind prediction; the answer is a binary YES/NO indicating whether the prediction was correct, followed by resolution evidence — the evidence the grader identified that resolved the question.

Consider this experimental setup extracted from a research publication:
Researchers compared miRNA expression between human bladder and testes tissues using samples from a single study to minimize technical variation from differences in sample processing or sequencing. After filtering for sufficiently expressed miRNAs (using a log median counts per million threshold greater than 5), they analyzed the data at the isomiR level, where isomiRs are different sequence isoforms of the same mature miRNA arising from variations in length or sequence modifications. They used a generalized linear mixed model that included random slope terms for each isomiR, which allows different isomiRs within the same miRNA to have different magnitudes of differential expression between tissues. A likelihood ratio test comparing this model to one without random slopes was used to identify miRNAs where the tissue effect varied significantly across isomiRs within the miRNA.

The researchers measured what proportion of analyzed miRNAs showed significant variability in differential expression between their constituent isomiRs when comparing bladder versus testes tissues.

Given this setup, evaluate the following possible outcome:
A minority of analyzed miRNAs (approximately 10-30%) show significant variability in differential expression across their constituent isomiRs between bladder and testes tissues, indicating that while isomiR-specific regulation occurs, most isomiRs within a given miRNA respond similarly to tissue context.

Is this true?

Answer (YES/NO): NO